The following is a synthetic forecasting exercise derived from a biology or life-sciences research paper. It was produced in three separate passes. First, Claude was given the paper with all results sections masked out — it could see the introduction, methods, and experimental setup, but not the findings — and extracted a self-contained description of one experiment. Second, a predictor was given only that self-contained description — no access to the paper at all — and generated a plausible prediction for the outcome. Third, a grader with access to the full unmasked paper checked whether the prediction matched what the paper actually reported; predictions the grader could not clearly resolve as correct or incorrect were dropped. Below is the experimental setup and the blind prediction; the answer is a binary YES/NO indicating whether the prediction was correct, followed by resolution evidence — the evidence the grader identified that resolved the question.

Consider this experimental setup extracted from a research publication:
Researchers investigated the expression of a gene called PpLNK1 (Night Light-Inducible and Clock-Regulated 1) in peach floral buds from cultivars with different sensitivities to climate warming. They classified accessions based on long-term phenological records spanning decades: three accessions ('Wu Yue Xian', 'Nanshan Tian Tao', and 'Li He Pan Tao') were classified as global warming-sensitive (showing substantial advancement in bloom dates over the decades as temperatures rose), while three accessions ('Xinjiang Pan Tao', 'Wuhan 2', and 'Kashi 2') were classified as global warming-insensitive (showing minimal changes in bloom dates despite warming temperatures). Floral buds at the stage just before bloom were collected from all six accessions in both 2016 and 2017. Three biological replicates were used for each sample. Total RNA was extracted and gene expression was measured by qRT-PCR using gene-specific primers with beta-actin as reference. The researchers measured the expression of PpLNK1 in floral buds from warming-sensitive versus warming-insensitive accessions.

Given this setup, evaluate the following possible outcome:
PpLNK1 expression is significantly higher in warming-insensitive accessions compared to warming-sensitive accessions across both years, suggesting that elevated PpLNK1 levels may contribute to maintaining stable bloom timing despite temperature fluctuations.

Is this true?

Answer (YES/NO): NO